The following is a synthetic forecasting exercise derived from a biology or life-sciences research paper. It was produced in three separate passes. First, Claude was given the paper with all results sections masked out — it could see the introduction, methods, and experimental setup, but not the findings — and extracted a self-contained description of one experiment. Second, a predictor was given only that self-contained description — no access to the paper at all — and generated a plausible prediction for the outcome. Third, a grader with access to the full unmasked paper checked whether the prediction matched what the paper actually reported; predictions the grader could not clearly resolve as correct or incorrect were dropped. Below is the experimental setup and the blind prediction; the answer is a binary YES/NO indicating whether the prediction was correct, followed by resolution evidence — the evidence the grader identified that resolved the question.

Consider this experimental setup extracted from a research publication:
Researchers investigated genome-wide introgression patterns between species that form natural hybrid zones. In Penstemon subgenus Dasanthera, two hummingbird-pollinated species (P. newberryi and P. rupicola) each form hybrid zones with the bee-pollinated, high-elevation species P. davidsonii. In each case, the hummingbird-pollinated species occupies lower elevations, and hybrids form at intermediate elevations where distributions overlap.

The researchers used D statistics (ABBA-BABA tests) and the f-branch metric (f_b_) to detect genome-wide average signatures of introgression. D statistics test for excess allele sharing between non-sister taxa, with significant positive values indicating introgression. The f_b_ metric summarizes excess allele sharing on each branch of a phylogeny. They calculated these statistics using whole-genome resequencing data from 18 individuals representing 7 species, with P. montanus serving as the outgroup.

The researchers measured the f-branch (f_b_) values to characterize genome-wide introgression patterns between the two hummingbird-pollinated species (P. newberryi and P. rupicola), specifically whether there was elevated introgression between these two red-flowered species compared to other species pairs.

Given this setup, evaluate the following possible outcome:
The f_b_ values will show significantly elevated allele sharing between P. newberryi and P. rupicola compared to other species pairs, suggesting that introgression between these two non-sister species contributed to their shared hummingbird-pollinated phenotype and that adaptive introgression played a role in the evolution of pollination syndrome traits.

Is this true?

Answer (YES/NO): NO